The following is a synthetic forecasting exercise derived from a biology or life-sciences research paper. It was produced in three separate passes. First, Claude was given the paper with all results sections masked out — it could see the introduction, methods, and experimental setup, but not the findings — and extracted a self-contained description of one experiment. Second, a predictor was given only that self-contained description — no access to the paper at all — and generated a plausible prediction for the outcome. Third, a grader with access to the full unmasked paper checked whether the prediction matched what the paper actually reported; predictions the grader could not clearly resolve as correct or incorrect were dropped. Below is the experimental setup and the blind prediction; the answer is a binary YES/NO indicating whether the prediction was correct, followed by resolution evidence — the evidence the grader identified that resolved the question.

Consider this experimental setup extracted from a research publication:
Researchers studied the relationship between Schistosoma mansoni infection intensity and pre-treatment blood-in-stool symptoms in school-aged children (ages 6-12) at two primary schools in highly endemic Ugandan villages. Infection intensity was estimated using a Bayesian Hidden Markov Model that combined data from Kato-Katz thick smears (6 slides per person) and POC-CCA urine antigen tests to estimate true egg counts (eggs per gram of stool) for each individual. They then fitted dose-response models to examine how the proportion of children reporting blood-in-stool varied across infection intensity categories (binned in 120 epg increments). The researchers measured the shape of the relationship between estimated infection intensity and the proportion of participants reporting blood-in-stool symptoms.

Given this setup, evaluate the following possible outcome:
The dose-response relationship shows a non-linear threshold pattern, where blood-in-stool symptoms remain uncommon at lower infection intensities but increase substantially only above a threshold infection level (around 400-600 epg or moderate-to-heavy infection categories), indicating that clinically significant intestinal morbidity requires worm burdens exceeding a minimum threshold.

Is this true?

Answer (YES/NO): NO